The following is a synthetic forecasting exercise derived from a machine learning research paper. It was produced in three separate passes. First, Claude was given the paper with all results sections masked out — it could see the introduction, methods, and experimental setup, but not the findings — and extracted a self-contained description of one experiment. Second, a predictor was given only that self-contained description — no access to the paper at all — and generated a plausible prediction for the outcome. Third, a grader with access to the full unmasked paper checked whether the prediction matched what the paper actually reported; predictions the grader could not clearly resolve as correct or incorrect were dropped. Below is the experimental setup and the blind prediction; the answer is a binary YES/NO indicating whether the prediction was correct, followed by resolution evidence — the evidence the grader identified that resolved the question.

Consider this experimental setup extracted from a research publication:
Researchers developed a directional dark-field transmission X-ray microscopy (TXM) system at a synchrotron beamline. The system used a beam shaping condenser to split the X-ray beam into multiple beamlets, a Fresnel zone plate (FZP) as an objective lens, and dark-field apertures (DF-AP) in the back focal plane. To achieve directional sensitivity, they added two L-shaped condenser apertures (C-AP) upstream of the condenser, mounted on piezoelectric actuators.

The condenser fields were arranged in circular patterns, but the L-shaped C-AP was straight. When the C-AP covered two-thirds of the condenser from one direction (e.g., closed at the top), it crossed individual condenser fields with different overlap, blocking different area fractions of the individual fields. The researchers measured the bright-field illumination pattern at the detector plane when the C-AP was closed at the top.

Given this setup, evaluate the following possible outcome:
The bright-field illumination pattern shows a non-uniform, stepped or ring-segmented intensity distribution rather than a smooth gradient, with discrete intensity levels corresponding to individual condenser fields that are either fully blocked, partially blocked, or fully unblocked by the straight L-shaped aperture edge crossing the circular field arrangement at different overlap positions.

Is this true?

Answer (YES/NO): NO